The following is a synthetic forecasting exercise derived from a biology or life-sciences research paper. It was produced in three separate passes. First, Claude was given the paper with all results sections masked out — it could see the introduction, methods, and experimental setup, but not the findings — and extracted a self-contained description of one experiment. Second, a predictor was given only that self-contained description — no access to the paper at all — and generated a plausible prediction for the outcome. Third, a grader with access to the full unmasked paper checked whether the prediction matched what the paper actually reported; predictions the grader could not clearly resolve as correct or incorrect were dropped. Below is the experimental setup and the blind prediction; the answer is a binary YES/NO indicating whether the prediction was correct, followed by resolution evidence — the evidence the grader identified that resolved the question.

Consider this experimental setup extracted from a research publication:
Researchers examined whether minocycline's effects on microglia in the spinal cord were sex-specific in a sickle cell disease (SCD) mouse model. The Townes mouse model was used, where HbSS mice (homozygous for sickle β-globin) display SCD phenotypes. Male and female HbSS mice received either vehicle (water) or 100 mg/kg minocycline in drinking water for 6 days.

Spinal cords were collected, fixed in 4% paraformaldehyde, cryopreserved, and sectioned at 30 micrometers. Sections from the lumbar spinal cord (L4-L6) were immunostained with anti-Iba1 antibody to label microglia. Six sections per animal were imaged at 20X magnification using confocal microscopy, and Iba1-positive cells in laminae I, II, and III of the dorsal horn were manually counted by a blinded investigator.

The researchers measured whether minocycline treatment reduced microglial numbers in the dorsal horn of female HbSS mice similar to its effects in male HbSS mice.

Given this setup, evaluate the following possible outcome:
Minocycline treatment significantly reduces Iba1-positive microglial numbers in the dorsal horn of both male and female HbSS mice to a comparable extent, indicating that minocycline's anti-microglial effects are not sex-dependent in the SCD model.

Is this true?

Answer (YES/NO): NO